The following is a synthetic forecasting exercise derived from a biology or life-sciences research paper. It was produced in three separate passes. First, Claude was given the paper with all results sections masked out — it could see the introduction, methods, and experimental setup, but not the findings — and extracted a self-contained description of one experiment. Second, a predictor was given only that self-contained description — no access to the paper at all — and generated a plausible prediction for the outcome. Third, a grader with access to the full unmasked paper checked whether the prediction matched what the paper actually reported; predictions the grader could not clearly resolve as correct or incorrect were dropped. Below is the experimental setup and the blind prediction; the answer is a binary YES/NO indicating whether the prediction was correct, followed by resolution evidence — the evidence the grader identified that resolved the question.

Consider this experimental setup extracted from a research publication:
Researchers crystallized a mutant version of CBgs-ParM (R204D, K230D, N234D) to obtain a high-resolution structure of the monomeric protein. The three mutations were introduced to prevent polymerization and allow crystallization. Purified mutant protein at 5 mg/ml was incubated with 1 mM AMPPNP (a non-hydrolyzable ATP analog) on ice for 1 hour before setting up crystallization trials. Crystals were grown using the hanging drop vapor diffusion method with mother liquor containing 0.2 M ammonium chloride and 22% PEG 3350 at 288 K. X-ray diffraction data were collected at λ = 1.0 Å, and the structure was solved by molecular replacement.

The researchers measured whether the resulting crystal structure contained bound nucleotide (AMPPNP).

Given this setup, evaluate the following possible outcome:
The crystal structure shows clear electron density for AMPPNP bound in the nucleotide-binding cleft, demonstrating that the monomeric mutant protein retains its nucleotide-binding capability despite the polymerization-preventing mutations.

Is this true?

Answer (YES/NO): NO